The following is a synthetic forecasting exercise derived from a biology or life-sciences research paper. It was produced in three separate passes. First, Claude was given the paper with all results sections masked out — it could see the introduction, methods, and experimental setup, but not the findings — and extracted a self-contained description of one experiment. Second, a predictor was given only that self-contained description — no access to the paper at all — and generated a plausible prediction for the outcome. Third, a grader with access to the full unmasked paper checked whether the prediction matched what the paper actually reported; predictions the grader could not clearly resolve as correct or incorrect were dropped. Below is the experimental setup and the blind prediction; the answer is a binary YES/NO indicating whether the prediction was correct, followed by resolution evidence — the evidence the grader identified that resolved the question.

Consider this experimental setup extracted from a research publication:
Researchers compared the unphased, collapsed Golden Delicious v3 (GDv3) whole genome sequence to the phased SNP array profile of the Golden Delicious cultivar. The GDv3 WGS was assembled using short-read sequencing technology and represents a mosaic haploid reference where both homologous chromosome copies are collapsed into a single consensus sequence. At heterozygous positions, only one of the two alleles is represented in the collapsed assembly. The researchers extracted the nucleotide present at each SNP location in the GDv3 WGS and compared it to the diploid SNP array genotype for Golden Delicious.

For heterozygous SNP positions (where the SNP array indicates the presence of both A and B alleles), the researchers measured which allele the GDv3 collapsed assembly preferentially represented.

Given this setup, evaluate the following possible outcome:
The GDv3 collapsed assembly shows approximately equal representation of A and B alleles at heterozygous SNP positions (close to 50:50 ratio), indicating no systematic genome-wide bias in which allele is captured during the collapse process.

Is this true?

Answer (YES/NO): YES